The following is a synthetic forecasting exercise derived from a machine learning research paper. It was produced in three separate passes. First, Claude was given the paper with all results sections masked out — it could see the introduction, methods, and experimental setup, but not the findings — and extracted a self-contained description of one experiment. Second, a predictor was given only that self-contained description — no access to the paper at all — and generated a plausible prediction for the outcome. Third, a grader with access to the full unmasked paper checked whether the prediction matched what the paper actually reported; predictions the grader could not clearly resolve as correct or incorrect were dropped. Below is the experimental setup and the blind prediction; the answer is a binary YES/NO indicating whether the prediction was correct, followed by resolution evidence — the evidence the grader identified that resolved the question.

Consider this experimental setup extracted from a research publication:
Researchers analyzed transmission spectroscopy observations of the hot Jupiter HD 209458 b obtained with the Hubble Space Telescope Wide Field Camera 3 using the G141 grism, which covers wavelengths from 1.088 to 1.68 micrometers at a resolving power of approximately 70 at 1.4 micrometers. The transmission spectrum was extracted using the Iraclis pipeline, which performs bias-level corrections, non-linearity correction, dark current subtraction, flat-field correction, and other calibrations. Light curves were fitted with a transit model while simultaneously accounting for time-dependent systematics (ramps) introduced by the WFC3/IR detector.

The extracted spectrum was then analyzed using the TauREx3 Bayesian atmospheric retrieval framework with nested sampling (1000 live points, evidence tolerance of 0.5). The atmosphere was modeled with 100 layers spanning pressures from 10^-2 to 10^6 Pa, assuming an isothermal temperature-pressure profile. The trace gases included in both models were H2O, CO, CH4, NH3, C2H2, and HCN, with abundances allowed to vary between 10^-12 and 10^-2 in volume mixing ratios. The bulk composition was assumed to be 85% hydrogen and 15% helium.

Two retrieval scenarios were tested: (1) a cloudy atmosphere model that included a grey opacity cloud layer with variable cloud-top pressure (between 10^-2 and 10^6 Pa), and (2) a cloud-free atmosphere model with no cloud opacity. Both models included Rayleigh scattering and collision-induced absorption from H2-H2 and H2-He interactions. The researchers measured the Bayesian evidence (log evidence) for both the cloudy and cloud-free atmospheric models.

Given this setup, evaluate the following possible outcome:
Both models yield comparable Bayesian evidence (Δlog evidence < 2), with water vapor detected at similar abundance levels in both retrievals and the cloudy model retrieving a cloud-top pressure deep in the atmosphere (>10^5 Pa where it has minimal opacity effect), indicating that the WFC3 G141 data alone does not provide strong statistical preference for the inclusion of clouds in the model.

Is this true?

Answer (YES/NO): NO